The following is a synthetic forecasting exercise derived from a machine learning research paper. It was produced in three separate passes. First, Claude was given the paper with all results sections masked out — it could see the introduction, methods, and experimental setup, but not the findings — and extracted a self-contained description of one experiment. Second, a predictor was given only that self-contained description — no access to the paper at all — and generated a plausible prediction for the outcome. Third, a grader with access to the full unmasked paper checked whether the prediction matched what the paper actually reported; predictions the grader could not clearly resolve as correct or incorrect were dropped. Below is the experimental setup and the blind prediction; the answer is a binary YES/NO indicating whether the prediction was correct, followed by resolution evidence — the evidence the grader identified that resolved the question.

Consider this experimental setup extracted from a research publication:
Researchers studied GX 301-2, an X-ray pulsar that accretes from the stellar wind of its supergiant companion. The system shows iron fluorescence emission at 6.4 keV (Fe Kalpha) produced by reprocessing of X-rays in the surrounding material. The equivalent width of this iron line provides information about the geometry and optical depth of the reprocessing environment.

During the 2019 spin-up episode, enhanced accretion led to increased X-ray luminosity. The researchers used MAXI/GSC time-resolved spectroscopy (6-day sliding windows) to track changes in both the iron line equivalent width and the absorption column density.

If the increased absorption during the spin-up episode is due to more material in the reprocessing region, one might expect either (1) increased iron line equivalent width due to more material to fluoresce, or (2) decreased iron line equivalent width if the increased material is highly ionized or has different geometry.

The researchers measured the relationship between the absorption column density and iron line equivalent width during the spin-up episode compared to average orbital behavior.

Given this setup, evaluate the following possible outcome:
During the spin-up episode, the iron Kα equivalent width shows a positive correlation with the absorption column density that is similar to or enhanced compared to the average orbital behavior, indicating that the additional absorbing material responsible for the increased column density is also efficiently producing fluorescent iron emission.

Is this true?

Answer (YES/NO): NO